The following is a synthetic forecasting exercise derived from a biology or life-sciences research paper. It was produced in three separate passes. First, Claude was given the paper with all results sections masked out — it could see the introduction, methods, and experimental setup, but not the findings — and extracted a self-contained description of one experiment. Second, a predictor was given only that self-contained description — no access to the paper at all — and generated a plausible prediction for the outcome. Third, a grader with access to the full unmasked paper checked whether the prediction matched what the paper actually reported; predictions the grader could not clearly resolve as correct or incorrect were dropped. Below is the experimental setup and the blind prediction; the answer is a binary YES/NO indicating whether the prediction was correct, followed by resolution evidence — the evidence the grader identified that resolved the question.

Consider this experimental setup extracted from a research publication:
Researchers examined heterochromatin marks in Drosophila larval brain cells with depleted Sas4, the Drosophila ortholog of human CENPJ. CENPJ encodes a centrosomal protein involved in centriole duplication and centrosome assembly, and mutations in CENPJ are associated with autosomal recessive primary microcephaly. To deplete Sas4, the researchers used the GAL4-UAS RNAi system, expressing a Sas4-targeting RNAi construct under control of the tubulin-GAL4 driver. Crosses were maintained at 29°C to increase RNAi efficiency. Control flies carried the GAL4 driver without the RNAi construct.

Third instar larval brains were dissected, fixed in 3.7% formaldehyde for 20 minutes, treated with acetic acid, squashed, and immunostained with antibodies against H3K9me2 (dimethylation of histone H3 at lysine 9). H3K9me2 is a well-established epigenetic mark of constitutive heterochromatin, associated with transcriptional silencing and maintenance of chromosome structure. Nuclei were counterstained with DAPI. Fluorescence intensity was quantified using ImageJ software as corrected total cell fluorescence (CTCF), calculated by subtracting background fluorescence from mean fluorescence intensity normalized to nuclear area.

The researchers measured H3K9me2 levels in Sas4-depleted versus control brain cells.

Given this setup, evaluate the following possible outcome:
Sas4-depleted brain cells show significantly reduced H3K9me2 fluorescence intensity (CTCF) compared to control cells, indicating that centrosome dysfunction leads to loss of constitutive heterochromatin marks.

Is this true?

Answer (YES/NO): YES